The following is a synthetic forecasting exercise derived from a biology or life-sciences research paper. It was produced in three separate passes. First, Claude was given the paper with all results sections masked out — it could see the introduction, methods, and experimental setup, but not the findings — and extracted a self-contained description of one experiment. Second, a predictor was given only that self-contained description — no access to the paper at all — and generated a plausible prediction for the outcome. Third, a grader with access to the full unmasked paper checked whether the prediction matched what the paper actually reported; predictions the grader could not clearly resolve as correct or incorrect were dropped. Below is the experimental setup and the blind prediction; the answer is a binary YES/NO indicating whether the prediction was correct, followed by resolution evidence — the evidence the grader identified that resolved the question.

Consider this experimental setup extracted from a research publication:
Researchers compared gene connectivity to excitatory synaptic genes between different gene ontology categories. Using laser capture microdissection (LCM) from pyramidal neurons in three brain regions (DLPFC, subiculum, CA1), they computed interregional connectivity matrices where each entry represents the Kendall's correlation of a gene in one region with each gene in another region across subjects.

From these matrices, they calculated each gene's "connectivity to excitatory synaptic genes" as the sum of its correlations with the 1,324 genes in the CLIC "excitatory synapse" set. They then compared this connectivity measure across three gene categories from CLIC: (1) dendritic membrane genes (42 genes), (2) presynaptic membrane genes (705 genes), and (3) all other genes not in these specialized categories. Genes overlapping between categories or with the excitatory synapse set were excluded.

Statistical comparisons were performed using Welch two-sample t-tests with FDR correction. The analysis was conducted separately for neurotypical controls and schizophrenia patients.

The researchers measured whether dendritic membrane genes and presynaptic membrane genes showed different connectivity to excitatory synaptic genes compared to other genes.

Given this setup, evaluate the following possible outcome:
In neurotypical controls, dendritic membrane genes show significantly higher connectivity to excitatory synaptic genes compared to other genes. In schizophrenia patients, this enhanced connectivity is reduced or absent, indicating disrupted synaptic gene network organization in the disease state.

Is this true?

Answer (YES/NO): NO